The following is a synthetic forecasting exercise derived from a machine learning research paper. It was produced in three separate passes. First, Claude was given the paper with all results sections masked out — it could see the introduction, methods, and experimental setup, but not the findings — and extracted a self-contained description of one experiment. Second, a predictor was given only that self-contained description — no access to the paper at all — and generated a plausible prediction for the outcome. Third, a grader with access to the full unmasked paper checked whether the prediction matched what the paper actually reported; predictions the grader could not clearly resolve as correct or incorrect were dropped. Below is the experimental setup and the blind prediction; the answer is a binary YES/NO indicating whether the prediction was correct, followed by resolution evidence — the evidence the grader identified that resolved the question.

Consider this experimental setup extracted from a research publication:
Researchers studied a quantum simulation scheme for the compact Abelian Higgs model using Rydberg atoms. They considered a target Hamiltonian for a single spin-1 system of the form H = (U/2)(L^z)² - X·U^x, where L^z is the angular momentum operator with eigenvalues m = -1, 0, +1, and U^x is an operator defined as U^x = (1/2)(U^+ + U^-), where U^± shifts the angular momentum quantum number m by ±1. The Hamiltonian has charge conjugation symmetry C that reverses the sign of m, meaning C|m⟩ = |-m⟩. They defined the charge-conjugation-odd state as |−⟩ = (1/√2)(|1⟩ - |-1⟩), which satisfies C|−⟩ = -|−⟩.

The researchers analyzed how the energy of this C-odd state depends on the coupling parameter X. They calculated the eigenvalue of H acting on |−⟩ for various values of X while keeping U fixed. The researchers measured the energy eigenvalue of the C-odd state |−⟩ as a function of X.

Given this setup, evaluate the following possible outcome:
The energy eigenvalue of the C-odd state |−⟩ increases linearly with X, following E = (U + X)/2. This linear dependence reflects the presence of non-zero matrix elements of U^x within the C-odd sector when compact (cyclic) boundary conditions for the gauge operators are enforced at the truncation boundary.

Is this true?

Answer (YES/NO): NO